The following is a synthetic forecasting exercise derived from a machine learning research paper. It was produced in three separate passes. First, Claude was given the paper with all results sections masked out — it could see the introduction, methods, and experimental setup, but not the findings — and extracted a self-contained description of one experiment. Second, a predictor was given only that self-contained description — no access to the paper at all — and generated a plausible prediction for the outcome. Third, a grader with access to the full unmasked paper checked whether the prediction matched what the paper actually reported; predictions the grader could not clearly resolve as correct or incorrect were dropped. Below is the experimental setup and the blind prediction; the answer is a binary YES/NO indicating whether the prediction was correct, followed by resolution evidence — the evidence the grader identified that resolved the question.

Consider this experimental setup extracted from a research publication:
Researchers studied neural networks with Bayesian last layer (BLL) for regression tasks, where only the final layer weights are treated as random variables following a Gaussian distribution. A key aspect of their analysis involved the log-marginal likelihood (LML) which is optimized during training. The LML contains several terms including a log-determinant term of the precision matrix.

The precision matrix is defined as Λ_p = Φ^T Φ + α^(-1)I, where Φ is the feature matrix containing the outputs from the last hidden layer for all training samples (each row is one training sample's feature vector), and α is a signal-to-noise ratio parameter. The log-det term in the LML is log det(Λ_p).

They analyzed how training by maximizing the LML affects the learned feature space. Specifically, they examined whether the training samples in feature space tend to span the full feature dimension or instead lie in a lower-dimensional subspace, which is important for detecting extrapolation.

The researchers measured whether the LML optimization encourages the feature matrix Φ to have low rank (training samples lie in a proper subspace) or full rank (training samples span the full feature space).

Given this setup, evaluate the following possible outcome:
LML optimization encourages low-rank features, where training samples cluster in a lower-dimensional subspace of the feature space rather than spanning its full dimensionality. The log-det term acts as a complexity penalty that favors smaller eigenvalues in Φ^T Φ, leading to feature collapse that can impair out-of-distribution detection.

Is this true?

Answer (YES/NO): NO